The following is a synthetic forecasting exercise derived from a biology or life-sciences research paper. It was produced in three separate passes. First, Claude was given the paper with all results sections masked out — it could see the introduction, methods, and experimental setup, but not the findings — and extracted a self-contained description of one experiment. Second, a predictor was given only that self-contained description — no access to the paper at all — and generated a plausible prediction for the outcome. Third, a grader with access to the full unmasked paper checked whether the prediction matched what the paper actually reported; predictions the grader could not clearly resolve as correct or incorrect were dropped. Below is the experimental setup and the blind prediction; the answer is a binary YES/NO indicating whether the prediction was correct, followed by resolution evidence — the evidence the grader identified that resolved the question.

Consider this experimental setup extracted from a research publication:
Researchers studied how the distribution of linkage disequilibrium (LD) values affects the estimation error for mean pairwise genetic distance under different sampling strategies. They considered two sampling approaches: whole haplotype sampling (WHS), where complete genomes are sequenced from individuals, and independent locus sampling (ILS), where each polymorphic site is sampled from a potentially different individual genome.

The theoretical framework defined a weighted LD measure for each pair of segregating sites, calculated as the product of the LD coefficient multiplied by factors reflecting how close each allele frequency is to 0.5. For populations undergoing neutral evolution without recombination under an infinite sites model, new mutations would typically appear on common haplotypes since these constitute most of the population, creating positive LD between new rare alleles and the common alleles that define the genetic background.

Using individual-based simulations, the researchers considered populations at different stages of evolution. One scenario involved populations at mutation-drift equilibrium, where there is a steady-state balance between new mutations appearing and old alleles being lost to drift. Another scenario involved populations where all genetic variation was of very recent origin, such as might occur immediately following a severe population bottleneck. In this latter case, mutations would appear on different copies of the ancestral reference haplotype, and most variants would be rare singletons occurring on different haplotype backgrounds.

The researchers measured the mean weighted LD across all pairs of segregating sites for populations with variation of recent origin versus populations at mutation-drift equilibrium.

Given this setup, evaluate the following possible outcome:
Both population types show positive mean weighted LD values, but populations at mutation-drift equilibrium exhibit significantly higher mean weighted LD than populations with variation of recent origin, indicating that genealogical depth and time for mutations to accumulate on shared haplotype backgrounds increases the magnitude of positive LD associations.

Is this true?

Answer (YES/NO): NO